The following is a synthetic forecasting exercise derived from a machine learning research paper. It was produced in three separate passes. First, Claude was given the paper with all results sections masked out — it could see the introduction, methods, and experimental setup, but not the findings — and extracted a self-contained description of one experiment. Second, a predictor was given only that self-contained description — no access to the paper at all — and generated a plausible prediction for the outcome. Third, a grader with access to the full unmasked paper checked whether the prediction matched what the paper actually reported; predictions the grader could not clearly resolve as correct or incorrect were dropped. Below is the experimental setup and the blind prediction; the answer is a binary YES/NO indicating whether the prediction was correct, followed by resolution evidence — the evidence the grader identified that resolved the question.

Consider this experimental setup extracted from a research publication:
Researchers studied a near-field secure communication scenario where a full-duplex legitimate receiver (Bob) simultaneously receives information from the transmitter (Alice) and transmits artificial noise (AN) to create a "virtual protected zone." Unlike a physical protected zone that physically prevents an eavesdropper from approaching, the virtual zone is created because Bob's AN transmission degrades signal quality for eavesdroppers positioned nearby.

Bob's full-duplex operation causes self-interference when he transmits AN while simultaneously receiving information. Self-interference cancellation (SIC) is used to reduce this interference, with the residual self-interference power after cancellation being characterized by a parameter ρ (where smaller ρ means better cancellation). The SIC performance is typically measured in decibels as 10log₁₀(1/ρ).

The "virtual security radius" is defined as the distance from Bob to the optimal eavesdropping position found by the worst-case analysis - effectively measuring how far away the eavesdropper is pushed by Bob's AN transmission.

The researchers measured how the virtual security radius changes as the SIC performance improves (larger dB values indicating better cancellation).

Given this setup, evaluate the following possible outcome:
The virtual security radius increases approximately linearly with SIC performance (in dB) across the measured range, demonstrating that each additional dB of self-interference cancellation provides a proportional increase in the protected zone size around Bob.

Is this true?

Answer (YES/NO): NO